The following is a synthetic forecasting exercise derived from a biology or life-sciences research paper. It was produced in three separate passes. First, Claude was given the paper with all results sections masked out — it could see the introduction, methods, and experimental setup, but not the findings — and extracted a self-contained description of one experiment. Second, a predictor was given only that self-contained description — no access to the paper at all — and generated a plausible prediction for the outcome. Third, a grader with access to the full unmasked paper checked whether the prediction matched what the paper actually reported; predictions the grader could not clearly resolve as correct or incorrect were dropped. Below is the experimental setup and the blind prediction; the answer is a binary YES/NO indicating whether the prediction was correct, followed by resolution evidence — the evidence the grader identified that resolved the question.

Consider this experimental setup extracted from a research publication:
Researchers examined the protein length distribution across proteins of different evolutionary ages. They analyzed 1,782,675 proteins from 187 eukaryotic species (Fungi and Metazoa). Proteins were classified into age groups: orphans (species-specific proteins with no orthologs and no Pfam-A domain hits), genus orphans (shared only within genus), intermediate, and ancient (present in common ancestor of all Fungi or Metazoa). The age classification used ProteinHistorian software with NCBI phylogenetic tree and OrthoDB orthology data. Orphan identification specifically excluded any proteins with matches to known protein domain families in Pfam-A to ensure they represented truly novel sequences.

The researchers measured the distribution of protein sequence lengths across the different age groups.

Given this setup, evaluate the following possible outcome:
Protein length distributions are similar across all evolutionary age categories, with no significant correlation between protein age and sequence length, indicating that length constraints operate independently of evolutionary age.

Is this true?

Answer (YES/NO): NO